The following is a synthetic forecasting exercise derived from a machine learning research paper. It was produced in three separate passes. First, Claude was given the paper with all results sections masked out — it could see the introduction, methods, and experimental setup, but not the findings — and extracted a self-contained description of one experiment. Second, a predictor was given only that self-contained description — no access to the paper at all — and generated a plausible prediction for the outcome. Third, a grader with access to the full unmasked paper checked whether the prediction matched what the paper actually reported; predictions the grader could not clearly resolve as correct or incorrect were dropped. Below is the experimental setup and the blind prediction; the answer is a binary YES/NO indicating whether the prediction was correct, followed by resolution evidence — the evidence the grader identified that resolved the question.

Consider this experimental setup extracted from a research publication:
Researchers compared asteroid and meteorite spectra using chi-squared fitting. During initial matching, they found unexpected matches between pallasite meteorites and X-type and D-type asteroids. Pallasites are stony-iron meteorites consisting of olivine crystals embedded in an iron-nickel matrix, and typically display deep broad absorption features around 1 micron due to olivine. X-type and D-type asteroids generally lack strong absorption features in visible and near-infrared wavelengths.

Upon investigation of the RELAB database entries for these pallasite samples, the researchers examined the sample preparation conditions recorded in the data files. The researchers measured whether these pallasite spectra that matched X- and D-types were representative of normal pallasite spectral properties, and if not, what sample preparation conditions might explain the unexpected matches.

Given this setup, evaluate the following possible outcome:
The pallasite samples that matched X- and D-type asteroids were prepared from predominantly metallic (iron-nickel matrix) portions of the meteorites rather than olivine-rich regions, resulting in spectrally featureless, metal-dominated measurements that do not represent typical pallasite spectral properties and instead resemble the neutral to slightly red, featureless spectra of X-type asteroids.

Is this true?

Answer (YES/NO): YES